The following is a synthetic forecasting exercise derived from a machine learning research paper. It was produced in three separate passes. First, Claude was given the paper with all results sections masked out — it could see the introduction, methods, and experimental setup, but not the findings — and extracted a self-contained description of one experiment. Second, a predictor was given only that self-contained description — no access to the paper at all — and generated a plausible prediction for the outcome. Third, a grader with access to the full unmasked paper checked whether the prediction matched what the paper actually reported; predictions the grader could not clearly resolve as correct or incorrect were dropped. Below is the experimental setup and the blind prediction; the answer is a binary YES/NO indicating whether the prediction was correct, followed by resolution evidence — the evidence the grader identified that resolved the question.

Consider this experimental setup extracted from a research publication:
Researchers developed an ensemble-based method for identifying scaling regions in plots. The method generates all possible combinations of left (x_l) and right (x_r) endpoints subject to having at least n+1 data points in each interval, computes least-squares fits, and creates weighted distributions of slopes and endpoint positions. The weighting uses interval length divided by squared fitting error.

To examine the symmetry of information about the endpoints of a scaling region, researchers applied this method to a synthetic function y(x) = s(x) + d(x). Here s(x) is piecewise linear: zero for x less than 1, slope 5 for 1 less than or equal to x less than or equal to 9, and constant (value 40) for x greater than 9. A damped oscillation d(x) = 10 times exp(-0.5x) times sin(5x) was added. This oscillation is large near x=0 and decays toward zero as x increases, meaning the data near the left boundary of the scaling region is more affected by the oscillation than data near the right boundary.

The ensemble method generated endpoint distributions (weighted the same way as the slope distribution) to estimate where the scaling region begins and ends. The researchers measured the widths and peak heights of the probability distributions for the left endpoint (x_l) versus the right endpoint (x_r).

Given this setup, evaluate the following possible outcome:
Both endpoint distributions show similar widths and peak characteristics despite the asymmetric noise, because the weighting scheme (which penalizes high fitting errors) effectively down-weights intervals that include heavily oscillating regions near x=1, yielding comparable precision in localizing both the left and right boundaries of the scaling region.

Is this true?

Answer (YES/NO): NO